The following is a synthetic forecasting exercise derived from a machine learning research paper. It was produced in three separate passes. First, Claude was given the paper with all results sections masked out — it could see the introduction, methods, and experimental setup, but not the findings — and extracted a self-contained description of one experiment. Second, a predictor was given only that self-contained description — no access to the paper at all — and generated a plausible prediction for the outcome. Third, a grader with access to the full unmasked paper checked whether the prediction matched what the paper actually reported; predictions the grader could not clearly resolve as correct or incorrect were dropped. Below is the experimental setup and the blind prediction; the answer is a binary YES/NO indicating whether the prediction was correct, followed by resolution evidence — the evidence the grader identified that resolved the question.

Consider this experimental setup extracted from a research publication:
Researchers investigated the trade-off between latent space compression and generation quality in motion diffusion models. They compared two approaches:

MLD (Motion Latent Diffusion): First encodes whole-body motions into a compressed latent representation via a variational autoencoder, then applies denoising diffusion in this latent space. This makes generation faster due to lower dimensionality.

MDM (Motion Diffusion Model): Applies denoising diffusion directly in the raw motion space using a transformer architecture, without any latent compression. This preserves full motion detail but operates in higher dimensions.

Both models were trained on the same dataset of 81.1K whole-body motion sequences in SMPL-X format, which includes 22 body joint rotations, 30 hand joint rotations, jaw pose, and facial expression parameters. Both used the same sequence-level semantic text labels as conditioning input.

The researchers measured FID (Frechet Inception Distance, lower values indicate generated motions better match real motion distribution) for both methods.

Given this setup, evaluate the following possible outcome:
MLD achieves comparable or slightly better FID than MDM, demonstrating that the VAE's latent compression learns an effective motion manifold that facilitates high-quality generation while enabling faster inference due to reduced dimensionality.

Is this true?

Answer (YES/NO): NO